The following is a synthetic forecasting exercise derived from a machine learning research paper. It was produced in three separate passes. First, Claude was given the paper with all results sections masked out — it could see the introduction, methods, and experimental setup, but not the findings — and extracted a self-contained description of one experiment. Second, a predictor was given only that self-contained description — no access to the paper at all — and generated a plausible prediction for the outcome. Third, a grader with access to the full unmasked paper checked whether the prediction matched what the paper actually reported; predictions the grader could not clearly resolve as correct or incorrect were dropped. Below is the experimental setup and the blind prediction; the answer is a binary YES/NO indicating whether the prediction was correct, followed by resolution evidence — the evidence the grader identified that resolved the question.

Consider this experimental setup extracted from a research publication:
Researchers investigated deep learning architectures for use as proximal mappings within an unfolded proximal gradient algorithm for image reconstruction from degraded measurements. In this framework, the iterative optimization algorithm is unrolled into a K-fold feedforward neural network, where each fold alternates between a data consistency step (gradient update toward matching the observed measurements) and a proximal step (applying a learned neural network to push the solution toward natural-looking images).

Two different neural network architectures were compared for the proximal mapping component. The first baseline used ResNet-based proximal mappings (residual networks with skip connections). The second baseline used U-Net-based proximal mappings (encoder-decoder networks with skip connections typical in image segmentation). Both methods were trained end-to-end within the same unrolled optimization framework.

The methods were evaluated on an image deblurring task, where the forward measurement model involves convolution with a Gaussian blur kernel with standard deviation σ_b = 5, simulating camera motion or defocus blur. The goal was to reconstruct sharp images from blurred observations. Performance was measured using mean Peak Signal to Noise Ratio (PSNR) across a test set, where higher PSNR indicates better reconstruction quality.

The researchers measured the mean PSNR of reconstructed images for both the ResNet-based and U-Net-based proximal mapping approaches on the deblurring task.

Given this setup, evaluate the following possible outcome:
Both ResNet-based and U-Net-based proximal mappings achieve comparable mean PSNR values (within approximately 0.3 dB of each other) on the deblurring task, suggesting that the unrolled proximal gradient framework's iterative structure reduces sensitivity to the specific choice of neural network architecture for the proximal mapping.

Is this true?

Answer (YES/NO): NO